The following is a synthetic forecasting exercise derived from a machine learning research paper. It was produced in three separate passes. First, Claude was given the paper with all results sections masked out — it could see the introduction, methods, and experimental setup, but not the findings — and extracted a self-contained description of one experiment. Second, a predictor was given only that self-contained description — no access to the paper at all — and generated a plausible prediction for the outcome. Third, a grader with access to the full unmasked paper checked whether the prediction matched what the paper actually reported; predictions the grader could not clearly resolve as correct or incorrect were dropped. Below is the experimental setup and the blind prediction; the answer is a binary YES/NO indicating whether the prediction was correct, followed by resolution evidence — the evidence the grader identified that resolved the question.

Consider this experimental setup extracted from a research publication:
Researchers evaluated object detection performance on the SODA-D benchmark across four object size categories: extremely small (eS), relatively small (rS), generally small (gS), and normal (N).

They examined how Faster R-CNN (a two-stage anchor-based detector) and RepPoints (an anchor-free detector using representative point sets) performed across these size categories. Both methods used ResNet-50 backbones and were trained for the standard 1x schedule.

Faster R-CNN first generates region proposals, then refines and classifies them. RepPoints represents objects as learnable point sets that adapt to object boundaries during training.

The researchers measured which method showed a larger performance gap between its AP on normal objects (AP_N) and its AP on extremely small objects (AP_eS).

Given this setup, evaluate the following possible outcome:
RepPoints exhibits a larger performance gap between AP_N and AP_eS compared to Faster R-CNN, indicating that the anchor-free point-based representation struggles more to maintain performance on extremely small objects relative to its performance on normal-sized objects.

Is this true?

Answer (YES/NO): YES